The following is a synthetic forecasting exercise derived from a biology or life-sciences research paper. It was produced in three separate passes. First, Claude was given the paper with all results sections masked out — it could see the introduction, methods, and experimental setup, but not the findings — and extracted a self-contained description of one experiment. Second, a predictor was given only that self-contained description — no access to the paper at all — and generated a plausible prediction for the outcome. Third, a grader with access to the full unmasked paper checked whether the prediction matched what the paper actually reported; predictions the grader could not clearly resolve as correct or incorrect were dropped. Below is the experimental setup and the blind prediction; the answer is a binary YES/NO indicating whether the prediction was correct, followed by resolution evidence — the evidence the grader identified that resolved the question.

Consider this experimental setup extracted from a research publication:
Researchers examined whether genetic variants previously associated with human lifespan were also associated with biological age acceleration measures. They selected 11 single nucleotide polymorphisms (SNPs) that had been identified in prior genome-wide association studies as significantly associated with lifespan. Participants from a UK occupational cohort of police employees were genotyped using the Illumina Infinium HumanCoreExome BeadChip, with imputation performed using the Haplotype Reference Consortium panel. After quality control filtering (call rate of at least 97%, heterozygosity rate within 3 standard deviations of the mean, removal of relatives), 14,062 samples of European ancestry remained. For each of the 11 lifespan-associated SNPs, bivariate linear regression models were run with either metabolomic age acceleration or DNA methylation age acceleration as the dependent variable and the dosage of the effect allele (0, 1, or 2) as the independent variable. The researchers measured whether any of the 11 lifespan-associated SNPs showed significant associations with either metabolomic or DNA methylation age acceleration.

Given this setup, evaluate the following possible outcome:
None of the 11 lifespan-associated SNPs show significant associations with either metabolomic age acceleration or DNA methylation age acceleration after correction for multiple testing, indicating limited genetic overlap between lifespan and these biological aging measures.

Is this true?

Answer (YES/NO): YES